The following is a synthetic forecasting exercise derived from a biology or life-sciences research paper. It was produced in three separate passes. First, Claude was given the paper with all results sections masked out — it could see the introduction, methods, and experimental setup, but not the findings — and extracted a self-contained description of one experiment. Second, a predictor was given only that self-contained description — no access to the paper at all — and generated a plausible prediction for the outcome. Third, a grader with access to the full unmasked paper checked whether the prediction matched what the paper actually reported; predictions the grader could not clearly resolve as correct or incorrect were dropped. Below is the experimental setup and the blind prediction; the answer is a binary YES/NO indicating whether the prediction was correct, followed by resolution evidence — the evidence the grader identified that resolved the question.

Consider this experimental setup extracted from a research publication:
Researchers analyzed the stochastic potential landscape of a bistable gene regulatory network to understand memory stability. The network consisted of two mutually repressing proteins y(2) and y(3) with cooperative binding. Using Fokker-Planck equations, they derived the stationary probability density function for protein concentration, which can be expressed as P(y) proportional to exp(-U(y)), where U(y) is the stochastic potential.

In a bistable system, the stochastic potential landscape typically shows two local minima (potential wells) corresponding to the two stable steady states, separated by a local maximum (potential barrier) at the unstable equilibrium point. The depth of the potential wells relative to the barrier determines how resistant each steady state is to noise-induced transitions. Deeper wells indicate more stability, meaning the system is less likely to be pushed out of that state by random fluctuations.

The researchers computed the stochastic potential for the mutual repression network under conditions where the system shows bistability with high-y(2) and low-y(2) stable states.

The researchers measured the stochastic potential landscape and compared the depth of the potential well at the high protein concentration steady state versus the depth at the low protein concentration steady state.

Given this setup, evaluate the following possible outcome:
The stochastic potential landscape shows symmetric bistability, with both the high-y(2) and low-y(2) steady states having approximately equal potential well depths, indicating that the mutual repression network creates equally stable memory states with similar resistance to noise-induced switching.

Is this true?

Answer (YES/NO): NO